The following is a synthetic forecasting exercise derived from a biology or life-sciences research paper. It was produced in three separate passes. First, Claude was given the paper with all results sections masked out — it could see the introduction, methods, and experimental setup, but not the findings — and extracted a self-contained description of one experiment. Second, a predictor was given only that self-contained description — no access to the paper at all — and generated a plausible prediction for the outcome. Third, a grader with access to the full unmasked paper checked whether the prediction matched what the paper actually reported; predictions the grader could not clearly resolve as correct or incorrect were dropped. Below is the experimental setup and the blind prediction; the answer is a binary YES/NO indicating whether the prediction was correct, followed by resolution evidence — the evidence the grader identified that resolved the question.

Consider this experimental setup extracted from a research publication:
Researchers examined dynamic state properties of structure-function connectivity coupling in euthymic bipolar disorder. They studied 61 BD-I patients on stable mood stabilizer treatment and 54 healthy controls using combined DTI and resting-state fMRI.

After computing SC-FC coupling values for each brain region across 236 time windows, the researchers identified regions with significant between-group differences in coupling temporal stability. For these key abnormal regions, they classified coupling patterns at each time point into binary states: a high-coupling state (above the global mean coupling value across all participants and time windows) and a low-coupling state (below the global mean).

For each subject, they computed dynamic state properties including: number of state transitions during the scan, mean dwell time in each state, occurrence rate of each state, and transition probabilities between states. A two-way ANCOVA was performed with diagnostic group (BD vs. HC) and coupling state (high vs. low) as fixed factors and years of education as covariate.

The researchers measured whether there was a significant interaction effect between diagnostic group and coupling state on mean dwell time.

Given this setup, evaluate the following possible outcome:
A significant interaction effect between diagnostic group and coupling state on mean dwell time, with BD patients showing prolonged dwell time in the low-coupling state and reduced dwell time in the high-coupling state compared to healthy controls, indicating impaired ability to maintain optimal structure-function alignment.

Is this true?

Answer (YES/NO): NO